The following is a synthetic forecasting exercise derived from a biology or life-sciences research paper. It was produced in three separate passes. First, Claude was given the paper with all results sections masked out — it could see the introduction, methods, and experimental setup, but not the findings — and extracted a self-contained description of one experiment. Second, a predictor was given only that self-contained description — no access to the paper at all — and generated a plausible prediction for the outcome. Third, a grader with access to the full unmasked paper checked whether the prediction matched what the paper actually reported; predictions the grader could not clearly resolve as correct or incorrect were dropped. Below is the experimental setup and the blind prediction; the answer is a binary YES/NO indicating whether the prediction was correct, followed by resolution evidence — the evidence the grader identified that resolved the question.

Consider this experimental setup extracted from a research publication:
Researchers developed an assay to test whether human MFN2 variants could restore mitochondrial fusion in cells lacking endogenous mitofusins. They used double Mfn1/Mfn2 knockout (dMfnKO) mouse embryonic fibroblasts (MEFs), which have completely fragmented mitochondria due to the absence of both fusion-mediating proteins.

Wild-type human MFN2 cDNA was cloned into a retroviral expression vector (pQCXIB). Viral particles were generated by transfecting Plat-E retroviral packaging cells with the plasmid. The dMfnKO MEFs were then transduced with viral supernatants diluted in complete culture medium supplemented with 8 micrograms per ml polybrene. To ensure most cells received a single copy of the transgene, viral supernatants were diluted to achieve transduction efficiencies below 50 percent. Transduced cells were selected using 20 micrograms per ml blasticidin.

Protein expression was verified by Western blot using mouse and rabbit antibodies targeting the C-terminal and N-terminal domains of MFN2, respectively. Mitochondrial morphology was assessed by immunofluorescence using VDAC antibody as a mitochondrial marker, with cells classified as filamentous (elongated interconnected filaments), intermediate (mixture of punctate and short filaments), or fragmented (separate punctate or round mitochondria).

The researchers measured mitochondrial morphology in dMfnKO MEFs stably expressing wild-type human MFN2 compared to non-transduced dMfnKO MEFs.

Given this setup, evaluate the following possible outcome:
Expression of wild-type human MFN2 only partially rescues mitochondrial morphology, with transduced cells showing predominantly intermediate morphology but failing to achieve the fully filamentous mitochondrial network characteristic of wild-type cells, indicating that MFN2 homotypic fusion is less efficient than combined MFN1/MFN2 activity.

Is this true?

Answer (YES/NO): NO